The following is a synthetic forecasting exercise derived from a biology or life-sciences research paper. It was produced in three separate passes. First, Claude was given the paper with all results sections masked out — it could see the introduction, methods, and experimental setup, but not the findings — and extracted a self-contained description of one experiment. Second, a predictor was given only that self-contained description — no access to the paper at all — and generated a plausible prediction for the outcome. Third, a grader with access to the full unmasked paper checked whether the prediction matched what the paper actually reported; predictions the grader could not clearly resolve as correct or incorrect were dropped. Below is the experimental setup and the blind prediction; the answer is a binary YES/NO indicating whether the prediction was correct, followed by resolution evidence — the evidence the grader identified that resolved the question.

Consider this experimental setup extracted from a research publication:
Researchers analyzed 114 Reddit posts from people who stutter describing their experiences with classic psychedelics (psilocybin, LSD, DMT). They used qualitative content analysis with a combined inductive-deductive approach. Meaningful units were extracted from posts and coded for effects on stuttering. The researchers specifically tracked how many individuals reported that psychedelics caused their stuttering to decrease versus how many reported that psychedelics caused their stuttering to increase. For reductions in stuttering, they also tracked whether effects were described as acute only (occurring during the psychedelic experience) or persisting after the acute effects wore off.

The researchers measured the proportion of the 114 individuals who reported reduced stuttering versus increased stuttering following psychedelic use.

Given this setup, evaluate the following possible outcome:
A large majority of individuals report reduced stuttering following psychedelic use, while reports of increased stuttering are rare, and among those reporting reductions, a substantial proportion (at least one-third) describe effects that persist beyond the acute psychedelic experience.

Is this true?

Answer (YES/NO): NO